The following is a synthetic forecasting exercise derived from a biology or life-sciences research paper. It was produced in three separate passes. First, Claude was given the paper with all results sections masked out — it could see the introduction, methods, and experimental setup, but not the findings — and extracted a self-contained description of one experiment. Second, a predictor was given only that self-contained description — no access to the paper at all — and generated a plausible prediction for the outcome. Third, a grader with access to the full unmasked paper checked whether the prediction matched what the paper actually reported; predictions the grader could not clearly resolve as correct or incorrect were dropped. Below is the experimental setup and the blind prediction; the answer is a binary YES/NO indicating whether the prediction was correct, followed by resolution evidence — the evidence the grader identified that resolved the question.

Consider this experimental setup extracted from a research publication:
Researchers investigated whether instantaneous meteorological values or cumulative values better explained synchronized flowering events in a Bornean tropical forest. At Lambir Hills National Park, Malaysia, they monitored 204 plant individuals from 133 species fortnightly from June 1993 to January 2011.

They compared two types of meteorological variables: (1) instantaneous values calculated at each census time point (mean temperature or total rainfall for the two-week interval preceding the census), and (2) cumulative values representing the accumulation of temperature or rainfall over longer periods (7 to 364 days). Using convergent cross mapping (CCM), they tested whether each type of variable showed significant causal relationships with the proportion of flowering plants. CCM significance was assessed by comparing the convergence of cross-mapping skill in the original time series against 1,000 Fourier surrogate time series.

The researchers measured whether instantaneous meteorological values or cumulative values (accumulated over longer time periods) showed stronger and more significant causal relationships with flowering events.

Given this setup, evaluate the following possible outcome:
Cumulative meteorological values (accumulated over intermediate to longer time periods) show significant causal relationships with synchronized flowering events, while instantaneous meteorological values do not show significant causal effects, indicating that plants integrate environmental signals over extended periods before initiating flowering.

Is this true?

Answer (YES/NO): NO